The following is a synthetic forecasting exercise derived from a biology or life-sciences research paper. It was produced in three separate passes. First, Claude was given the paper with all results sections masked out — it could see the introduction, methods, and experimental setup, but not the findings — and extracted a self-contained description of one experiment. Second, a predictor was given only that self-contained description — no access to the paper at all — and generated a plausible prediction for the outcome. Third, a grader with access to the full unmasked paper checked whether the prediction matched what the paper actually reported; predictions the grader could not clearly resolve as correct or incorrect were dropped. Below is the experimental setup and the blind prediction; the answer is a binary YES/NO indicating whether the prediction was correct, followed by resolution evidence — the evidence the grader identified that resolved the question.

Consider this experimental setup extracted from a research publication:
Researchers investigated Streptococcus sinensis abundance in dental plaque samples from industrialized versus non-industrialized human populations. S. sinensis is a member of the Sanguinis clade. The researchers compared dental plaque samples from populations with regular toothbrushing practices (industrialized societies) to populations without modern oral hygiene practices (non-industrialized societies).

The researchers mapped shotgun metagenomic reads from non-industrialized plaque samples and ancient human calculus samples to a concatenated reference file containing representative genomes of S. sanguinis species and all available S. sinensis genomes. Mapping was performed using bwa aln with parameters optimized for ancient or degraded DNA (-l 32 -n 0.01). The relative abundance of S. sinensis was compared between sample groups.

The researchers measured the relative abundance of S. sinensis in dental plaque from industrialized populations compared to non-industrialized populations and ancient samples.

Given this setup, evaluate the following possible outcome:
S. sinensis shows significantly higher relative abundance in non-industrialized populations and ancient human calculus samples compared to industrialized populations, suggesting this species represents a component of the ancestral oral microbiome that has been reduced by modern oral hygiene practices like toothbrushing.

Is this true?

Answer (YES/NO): YES